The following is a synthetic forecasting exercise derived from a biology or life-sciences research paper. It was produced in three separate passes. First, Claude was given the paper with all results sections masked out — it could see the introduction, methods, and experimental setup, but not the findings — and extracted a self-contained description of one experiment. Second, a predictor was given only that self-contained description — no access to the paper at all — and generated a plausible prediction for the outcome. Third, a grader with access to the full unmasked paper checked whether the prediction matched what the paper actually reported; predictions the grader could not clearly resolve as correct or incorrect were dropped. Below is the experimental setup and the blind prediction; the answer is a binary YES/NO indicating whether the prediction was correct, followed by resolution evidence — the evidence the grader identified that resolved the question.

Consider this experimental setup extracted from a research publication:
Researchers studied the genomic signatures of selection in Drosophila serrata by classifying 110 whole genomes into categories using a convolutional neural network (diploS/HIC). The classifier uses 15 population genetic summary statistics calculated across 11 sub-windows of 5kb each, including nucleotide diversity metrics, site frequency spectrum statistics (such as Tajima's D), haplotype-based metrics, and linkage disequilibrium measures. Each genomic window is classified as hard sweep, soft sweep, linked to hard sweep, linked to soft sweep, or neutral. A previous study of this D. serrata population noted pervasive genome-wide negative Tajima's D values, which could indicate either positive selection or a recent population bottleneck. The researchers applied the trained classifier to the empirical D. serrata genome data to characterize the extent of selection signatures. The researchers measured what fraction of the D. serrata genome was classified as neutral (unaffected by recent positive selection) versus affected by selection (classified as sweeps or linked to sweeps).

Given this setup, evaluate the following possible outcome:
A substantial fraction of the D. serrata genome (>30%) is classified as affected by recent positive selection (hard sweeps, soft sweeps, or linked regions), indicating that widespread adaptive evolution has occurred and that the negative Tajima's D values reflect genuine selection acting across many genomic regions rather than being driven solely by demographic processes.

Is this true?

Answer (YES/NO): YES